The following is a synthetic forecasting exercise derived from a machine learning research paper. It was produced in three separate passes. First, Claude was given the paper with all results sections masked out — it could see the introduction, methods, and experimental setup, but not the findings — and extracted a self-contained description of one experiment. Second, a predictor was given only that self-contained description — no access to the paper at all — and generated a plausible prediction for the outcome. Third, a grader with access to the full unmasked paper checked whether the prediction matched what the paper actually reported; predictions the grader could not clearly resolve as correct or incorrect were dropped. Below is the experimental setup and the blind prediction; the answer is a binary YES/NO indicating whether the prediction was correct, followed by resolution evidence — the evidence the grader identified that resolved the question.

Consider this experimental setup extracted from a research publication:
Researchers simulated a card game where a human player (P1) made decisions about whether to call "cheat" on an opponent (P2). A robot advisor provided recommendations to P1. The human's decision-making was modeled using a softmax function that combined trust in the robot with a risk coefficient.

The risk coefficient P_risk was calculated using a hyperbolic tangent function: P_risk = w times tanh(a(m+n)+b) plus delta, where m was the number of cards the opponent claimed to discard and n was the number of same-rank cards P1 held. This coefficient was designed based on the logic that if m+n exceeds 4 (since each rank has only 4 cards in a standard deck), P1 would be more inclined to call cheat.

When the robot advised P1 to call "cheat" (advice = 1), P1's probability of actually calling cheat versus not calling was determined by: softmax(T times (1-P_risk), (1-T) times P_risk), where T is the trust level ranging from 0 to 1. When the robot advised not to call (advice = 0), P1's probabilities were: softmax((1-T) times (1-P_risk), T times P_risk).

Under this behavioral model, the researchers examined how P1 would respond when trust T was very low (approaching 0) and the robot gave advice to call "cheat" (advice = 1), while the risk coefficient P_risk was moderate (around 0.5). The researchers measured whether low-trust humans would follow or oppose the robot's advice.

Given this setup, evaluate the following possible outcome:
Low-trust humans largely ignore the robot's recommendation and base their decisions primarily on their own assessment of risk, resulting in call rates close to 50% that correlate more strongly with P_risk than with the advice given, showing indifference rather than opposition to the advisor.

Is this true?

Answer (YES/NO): NO